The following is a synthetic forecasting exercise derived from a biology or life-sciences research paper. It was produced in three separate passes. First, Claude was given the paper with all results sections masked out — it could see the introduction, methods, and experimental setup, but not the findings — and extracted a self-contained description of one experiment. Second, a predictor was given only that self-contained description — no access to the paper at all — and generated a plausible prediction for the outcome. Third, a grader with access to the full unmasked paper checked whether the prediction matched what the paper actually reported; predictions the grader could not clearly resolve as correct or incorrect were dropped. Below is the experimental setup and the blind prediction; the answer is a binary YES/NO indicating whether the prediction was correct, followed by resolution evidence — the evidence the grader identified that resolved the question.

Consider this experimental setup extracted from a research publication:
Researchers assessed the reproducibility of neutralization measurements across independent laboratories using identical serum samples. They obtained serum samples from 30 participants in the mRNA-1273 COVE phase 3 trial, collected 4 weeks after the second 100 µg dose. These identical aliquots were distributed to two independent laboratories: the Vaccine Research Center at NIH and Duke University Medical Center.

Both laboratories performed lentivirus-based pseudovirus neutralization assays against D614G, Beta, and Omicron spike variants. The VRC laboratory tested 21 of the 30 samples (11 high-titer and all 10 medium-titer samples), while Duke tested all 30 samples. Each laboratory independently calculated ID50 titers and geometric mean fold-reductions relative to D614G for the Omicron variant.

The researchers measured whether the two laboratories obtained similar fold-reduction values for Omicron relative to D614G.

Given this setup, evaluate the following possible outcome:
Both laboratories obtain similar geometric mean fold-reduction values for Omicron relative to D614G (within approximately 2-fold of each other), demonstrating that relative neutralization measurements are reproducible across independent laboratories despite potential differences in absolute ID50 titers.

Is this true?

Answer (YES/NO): YES